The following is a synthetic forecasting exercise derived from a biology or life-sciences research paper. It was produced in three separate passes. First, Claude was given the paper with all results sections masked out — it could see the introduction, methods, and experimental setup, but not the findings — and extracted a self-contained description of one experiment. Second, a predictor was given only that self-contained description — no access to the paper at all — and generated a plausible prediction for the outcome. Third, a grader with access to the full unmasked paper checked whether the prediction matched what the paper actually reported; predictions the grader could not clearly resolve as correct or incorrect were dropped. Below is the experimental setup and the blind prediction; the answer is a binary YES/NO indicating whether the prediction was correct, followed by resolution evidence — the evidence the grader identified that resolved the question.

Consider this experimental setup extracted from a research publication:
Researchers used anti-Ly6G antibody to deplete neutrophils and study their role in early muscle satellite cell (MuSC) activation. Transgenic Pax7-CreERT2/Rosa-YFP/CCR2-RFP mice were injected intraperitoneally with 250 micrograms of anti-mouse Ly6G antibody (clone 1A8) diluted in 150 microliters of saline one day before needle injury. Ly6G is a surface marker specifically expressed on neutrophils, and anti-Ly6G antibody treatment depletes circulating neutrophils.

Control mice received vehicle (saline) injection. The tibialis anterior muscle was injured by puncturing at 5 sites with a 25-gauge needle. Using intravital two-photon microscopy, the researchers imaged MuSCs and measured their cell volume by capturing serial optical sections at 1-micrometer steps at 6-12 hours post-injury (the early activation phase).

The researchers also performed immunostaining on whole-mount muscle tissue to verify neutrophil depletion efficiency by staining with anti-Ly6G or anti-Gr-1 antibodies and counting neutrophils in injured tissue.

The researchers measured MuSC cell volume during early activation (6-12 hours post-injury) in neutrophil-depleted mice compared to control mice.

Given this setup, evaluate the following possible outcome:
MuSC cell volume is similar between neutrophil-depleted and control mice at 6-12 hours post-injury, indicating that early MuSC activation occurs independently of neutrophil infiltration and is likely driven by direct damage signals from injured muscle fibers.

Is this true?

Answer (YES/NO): YES